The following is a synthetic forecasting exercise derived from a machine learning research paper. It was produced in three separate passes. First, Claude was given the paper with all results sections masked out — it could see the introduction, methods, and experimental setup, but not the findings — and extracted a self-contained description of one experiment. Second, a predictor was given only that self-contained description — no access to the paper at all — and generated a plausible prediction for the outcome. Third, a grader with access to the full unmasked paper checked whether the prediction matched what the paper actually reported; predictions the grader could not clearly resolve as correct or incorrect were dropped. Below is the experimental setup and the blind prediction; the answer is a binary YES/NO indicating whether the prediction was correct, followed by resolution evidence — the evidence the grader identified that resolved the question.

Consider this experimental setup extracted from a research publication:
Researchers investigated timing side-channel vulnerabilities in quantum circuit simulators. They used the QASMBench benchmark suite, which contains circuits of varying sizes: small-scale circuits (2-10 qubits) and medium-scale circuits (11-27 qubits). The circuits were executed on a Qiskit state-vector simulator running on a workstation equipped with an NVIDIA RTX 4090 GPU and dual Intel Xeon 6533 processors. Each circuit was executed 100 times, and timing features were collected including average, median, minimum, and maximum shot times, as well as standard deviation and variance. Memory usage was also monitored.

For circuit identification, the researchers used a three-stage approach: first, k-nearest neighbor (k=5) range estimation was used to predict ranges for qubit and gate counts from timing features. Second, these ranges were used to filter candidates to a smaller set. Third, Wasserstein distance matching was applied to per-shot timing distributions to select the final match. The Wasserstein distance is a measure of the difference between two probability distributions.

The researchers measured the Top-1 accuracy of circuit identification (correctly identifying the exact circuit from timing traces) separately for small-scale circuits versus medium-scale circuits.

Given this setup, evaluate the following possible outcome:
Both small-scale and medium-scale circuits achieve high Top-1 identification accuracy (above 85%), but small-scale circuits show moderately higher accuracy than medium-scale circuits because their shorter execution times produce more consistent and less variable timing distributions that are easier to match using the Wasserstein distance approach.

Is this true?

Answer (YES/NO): NO